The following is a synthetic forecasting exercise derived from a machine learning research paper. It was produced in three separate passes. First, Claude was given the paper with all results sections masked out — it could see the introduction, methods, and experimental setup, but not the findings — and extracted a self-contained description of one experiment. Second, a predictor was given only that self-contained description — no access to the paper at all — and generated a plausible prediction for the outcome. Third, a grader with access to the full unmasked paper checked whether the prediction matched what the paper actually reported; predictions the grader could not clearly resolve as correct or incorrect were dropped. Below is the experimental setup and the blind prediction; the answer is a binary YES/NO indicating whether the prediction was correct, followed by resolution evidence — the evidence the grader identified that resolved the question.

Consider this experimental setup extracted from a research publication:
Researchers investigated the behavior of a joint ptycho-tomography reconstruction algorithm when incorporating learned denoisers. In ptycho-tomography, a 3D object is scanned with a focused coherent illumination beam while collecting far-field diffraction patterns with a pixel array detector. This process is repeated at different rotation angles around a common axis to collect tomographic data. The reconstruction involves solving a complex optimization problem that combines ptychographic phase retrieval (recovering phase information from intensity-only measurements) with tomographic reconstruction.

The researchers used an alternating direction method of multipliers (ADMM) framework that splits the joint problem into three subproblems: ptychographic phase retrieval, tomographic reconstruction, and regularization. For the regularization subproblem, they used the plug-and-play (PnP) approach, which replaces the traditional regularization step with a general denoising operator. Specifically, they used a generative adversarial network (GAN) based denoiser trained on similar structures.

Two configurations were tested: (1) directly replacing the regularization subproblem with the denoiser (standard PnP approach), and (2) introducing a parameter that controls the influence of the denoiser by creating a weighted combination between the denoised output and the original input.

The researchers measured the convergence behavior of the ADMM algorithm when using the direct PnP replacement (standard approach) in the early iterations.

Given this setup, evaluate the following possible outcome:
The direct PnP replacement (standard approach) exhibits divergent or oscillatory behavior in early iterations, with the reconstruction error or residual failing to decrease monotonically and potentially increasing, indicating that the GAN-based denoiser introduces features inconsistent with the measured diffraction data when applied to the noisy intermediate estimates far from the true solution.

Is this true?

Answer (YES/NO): YES